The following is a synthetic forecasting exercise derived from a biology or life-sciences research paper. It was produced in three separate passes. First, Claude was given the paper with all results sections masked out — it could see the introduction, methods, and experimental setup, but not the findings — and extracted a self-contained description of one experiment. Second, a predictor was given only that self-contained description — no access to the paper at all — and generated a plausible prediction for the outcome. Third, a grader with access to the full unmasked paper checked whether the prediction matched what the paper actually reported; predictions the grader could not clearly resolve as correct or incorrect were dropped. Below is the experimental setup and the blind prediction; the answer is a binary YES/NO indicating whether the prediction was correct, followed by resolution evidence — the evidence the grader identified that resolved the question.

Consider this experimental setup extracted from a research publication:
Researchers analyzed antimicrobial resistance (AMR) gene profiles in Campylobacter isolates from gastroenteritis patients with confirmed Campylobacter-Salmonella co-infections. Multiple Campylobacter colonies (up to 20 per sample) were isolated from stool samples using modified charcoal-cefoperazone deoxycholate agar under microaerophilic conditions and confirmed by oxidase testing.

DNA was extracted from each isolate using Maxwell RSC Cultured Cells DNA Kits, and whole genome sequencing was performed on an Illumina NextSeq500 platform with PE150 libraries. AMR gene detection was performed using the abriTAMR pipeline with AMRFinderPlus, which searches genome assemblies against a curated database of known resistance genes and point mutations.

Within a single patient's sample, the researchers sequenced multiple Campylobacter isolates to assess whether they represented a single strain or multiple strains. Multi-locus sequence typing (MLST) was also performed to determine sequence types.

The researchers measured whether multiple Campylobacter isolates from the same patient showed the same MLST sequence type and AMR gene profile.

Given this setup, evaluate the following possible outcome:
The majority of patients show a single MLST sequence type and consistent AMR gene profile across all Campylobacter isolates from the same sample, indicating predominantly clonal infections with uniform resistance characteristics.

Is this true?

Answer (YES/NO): YES